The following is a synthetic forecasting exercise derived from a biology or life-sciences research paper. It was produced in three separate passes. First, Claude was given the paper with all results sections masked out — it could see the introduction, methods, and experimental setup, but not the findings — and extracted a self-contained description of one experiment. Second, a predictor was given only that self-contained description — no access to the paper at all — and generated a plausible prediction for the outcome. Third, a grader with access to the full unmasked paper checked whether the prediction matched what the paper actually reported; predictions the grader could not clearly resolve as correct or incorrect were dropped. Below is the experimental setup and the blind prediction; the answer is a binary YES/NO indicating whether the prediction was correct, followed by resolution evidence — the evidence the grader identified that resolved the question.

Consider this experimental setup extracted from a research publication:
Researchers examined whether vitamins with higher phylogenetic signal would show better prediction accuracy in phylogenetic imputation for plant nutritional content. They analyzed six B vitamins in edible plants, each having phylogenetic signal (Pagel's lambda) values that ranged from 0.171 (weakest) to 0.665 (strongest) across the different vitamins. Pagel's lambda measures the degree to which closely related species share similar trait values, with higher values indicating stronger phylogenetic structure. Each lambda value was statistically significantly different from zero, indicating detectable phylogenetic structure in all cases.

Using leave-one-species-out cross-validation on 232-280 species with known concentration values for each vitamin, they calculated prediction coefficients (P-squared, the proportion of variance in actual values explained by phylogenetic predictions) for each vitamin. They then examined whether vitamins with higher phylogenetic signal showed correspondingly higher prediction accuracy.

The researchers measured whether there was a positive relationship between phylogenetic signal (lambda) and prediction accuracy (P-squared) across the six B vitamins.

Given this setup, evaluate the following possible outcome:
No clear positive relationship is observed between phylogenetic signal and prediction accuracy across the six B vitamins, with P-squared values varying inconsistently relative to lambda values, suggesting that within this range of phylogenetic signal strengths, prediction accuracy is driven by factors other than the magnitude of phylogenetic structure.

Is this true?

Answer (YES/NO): NO